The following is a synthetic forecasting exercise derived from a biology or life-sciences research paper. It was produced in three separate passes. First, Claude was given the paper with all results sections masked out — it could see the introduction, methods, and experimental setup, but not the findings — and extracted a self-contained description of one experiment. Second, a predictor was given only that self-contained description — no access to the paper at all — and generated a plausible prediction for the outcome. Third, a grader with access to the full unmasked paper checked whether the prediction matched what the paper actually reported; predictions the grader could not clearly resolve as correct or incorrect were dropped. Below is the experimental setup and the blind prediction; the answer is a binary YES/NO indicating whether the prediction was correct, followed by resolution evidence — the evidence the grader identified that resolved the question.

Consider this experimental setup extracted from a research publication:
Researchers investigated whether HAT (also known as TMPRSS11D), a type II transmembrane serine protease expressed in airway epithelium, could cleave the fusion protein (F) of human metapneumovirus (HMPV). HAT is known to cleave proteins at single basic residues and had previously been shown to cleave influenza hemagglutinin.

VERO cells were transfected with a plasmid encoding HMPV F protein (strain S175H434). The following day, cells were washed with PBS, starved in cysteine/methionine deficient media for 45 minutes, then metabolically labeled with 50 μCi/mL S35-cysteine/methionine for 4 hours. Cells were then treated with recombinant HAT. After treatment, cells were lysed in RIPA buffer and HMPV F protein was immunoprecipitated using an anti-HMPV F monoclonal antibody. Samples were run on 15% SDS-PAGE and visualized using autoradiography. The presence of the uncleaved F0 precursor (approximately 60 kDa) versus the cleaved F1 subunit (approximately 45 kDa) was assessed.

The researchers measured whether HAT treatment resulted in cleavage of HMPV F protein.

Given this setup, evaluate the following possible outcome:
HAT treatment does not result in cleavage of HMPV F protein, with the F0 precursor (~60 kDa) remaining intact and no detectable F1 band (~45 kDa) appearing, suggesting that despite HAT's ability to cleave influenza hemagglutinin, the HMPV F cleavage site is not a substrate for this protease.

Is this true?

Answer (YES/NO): NO